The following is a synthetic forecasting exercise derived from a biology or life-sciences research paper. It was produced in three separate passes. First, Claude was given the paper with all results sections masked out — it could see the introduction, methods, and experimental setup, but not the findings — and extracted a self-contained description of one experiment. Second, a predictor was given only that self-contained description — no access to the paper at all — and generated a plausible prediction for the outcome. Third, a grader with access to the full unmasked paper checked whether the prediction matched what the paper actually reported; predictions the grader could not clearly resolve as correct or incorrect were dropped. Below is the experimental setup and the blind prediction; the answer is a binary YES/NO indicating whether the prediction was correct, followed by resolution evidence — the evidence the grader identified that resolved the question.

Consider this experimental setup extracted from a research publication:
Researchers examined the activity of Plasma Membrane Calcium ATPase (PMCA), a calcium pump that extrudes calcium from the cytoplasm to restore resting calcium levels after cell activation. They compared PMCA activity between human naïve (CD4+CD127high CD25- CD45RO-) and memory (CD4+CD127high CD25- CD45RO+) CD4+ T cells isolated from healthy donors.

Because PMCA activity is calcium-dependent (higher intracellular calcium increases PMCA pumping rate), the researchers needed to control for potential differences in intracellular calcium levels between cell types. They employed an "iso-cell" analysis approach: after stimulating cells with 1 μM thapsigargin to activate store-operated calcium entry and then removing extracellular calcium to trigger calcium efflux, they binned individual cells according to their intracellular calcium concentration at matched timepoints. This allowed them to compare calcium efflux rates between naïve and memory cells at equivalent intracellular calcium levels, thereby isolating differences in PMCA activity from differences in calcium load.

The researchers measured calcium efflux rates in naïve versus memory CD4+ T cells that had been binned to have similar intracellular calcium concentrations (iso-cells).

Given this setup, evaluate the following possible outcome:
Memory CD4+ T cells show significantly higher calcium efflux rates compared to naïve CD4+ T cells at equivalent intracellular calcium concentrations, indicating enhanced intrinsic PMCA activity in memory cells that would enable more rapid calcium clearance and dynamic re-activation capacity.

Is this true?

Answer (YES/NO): YES